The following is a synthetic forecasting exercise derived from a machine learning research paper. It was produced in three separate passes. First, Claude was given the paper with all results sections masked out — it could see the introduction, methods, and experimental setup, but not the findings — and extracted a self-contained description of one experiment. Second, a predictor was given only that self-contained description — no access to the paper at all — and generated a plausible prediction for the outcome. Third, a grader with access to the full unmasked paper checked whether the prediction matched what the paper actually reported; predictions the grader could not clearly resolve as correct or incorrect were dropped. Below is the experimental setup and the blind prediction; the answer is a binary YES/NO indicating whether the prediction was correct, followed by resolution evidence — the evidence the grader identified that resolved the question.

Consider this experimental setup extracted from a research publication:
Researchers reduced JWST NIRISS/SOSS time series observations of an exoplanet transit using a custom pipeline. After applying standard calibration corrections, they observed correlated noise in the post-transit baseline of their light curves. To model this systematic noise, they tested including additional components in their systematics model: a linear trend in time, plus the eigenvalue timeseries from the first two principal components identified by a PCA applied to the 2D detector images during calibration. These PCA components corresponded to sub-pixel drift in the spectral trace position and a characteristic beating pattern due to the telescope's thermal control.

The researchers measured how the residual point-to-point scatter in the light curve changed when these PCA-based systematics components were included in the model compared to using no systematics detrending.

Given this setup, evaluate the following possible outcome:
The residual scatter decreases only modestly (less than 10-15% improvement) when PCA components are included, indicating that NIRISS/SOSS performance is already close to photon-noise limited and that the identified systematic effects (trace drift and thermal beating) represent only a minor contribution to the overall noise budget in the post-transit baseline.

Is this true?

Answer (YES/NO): NO